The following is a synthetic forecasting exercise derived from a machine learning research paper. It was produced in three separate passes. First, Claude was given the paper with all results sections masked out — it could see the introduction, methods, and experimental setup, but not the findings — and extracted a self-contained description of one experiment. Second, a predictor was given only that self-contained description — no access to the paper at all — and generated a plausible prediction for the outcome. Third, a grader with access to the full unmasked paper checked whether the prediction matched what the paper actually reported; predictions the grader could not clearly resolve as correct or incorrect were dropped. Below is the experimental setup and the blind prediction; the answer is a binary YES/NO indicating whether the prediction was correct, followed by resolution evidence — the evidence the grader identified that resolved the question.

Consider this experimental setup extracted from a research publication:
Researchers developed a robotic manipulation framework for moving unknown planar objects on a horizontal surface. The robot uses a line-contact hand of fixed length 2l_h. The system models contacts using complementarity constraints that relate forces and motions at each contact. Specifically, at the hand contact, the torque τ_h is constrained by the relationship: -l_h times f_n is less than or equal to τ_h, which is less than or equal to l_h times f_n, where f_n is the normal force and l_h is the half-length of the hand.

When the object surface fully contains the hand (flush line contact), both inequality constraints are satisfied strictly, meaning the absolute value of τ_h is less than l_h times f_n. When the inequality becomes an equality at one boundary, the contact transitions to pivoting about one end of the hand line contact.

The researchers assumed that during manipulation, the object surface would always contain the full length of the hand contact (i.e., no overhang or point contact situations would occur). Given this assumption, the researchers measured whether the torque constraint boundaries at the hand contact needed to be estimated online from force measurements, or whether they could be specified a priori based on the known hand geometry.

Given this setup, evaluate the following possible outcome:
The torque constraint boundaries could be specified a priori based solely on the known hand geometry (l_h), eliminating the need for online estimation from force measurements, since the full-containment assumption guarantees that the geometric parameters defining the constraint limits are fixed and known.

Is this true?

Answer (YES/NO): YES